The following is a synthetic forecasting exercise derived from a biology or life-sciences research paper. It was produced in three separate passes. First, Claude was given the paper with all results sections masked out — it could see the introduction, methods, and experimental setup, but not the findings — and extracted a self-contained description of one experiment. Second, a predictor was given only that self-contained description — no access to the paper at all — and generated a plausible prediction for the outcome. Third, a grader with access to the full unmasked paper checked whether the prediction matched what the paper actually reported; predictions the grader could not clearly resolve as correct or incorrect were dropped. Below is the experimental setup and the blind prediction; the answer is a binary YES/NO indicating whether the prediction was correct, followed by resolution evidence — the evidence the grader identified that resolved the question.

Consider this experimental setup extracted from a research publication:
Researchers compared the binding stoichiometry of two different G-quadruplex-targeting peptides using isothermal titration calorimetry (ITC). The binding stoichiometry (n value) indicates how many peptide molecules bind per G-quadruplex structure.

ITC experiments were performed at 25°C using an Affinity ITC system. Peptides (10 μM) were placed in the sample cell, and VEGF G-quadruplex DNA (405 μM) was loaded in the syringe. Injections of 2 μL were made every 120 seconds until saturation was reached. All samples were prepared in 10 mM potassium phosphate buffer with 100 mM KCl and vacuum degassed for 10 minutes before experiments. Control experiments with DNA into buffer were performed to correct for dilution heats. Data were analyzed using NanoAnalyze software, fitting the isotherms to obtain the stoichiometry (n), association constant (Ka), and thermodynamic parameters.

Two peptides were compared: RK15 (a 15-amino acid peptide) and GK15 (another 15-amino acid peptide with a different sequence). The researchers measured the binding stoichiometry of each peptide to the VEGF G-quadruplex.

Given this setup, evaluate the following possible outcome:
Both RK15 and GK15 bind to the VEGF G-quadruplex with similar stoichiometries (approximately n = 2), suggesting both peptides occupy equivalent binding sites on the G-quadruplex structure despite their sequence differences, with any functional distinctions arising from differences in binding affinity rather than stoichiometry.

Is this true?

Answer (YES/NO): NO